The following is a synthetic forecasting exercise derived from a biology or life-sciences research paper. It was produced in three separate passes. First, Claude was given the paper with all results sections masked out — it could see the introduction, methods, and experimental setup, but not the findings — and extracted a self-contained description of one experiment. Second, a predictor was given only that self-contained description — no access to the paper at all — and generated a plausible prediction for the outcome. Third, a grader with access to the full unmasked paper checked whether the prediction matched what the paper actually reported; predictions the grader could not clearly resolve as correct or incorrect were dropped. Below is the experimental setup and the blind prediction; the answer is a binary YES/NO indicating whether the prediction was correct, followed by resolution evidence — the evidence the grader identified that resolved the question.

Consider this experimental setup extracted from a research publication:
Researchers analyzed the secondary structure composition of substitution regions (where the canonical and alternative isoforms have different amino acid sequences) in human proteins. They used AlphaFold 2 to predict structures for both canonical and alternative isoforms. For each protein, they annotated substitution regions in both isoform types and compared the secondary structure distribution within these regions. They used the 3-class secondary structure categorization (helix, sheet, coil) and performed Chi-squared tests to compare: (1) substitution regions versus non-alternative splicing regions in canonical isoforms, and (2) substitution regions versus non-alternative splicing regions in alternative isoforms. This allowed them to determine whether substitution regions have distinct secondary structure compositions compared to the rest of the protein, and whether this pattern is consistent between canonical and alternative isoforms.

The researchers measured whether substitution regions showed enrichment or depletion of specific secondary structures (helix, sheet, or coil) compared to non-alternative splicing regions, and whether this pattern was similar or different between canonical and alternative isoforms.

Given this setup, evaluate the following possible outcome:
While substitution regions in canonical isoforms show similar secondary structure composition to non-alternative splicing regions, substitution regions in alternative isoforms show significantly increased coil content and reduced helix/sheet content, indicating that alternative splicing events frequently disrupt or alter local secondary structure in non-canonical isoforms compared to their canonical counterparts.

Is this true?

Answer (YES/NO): NO